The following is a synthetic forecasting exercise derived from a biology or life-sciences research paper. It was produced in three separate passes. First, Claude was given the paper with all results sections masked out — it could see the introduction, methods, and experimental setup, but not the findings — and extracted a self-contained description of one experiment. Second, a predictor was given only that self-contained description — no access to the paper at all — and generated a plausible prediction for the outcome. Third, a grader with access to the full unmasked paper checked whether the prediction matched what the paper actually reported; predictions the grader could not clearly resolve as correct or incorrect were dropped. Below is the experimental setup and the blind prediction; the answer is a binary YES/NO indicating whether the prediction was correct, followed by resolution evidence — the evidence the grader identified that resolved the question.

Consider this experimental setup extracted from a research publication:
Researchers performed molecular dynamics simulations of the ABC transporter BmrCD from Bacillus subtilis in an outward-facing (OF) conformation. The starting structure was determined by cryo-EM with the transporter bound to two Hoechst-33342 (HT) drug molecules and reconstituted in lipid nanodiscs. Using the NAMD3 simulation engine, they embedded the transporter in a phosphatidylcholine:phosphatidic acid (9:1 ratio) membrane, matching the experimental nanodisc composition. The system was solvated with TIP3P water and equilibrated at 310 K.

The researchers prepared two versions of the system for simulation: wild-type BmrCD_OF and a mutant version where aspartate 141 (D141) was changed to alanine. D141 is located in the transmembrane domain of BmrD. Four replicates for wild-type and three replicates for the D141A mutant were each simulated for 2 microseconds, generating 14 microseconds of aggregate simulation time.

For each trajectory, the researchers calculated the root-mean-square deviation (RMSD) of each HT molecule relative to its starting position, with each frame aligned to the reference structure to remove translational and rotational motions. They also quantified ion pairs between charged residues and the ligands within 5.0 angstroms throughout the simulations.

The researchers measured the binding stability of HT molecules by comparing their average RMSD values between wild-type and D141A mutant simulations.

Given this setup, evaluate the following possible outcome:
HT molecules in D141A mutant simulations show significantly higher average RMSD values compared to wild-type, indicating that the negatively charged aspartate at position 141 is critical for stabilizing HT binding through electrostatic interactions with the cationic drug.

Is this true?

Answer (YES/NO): YES